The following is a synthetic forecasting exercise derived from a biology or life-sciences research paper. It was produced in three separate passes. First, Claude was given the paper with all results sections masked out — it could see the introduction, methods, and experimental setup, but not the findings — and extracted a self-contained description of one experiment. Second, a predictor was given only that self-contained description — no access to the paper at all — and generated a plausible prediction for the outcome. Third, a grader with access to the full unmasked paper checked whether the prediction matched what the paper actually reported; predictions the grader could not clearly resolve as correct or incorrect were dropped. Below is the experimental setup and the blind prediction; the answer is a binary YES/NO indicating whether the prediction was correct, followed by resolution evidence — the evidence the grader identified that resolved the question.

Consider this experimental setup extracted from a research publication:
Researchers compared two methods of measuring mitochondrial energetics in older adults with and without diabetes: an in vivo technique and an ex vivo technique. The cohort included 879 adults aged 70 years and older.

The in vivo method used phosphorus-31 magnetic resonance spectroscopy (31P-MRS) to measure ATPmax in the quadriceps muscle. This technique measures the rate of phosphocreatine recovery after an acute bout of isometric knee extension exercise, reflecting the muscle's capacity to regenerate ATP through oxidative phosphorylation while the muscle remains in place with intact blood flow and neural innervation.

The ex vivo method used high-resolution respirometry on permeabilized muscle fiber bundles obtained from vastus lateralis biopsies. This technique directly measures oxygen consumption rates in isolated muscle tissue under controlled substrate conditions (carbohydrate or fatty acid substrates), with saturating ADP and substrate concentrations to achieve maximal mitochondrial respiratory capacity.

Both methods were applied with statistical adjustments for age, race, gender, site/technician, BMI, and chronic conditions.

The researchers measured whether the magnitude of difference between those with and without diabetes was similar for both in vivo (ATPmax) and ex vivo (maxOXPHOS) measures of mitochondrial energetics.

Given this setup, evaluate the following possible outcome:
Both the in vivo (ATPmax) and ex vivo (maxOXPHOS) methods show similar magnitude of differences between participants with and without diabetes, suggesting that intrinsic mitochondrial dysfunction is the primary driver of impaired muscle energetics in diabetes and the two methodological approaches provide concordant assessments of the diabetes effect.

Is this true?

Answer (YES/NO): NO